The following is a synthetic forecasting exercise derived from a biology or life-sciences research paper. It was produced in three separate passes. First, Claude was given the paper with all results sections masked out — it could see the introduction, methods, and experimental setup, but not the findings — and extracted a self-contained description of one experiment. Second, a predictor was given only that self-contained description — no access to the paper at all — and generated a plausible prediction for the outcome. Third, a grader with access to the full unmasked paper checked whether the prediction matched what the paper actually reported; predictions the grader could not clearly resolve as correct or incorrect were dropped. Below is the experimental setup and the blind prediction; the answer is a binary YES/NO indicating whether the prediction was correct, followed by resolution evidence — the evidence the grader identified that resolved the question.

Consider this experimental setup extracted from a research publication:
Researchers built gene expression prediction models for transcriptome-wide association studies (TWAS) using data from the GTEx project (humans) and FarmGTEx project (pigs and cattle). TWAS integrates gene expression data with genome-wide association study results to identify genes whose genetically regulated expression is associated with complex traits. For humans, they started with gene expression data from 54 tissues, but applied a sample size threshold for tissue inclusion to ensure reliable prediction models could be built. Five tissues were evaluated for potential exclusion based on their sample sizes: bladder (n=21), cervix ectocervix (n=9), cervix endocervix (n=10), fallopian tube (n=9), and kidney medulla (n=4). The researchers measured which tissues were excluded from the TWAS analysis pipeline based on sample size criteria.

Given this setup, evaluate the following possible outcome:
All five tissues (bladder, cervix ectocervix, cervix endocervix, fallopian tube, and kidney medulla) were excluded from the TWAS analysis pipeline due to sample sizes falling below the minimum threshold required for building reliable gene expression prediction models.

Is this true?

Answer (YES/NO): YES